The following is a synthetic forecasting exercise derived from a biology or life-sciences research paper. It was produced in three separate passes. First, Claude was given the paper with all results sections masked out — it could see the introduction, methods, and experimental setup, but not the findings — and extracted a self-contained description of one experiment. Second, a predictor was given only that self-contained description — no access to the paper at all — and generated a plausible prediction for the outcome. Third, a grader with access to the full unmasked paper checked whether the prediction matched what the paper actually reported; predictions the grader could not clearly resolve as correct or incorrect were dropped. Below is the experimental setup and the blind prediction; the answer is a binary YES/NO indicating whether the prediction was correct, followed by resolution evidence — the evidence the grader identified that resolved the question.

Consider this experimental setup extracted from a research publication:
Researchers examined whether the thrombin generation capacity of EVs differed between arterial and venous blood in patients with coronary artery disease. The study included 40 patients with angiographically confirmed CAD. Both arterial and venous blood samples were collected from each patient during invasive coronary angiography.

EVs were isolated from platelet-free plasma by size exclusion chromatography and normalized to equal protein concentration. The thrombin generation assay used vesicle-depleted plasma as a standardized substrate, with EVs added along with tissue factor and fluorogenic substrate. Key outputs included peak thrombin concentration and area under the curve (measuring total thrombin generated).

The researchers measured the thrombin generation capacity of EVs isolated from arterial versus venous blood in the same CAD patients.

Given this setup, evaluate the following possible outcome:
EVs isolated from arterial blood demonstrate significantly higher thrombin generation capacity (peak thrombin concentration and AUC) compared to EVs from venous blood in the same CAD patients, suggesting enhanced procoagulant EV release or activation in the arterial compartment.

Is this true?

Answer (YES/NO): NO